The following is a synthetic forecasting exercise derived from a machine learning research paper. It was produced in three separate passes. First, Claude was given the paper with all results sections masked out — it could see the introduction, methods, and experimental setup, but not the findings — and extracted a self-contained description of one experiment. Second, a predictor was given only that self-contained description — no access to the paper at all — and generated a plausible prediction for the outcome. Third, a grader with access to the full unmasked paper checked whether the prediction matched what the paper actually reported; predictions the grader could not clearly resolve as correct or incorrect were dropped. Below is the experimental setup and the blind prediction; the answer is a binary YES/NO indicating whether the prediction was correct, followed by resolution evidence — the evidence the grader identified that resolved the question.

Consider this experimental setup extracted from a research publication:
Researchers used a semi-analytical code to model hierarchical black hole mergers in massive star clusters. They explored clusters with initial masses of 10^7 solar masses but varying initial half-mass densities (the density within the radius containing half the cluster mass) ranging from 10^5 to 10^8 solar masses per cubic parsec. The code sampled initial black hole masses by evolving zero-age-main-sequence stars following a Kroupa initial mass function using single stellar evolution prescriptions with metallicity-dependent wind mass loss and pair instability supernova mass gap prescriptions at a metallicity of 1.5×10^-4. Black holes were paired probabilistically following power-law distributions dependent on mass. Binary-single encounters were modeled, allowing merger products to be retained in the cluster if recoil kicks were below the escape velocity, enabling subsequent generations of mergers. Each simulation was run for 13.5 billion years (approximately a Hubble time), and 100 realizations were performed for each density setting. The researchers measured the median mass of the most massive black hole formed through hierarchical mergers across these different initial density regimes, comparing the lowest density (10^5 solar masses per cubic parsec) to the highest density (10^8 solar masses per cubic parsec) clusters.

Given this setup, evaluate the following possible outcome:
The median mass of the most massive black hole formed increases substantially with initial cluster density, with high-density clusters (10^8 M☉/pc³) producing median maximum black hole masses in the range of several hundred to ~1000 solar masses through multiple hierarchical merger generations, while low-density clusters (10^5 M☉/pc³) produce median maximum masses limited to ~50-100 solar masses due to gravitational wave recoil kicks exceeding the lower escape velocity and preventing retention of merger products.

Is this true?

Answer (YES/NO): NO